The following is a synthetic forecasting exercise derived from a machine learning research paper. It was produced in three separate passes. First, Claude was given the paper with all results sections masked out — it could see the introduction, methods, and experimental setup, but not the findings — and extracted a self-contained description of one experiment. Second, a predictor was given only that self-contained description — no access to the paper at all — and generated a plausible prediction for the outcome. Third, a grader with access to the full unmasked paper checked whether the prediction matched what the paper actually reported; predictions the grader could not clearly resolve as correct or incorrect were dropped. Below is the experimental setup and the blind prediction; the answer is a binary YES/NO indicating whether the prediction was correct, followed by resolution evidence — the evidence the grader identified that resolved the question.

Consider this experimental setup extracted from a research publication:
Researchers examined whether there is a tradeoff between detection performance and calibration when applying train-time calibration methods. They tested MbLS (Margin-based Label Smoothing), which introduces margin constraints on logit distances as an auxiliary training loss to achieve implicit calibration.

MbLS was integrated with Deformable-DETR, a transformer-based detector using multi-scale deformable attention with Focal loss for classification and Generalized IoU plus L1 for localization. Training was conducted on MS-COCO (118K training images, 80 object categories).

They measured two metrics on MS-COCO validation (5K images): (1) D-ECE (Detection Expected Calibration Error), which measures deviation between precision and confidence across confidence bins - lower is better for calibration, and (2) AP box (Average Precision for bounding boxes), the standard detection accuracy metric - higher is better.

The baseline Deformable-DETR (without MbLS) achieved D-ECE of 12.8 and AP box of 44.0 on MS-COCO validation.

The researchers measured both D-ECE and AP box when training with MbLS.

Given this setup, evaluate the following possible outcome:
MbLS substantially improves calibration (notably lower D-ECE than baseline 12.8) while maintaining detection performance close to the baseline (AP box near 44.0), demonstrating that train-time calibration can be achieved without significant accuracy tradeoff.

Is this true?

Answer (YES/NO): NO